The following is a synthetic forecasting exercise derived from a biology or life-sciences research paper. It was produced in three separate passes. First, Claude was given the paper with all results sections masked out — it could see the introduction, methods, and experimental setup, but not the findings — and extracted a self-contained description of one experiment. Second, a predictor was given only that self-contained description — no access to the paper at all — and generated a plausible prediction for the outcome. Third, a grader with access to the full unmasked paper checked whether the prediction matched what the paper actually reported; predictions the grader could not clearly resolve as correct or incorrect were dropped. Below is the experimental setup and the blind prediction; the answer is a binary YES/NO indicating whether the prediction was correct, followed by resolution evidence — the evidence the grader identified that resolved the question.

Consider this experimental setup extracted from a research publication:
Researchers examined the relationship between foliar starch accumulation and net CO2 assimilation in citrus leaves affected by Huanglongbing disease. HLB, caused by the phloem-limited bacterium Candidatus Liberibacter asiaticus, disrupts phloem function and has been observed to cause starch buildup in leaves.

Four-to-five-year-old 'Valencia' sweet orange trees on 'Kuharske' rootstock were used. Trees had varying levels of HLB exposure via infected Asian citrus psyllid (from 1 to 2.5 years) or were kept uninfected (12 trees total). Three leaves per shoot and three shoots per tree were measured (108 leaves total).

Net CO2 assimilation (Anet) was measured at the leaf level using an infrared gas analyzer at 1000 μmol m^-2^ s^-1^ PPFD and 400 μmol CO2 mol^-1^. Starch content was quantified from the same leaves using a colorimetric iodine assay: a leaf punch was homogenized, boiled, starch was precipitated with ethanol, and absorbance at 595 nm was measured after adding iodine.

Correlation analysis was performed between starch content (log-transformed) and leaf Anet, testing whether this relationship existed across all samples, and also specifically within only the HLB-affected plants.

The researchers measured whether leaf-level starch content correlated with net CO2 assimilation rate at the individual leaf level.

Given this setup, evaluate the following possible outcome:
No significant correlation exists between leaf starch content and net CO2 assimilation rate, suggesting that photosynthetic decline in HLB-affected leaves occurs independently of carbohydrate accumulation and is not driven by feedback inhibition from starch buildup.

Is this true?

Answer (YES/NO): NO